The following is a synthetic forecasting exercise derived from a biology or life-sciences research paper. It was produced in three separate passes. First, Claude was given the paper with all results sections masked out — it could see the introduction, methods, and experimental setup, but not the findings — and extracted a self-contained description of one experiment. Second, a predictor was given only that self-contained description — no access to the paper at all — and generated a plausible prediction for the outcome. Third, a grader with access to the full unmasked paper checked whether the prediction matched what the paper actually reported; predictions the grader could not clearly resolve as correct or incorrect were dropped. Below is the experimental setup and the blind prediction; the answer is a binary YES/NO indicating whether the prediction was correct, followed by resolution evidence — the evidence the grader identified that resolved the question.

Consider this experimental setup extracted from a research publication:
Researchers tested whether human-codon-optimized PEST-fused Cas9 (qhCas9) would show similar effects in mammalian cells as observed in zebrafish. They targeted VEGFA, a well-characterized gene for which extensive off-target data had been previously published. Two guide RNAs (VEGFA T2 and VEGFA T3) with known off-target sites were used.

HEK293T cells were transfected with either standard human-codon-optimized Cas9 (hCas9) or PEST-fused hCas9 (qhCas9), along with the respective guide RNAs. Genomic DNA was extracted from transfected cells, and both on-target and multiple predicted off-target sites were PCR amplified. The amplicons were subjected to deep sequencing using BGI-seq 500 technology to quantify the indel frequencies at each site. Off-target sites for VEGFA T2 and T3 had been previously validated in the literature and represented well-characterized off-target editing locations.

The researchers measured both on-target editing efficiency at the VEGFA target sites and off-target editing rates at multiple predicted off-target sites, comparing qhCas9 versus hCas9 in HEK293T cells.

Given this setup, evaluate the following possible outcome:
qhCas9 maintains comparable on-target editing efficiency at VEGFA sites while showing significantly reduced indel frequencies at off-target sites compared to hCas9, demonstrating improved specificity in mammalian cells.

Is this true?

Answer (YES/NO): YES